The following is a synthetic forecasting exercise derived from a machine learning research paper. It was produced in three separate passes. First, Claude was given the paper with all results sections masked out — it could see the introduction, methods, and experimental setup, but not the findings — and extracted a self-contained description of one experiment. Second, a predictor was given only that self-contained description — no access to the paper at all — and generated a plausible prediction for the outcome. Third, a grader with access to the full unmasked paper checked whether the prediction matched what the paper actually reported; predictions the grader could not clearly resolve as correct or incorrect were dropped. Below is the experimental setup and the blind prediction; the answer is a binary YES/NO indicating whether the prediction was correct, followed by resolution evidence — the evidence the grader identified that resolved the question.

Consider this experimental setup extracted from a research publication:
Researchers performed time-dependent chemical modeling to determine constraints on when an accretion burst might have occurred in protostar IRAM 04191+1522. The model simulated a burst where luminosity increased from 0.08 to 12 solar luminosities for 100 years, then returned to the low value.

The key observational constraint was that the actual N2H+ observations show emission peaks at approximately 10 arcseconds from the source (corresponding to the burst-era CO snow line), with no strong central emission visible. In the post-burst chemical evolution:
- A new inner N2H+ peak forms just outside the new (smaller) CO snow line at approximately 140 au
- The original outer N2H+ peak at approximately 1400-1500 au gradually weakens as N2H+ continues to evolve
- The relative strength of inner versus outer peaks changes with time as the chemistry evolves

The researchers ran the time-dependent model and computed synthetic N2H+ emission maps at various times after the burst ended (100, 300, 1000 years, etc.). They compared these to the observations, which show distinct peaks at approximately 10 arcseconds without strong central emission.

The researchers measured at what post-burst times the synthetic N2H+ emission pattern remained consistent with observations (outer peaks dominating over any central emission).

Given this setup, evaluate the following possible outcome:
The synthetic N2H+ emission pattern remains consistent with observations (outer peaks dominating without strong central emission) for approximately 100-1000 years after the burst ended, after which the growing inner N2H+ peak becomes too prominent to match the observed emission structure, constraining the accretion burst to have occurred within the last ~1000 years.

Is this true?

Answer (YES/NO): YES